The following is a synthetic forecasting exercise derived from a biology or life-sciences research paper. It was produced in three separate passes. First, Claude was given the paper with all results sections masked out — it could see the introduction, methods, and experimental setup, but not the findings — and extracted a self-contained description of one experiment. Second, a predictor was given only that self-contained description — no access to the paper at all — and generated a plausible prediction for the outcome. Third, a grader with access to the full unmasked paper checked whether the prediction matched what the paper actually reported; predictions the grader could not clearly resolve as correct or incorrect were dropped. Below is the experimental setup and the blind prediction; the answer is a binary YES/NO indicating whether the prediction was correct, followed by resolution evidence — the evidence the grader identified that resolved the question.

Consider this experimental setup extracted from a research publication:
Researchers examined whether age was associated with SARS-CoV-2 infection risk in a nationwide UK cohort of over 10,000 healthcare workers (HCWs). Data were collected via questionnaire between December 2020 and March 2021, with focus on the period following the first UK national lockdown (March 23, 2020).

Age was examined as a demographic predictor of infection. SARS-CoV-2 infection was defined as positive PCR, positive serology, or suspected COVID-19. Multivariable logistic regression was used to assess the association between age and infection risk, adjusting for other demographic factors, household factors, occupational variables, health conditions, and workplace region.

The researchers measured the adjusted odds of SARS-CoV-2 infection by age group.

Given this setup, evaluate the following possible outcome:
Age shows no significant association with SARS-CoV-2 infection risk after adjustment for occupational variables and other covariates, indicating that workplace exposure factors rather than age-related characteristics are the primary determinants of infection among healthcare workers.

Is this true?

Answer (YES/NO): NO